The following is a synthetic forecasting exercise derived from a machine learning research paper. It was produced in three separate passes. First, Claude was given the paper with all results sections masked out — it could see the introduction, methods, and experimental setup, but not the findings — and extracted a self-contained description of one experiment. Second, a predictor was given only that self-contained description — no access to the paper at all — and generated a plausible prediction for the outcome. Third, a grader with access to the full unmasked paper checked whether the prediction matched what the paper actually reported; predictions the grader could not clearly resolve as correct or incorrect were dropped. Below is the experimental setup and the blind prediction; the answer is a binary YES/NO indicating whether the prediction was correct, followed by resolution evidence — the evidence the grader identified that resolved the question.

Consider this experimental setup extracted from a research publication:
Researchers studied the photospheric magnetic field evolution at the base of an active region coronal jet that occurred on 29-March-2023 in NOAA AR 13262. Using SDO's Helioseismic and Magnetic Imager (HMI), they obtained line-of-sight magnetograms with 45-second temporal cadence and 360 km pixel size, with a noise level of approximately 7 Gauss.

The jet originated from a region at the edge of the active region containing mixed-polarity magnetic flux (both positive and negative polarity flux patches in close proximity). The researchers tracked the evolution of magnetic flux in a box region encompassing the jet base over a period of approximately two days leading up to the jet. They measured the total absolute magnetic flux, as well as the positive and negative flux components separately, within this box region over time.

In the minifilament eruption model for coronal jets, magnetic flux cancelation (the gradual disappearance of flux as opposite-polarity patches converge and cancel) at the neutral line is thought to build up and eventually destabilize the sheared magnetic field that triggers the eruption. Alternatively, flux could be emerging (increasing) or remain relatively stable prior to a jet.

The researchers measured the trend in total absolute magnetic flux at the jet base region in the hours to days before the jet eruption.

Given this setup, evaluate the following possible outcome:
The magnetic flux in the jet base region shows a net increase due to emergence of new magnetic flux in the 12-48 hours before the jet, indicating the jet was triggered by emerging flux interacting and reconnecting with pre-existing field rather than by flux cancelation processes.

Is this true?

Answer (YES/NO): NO